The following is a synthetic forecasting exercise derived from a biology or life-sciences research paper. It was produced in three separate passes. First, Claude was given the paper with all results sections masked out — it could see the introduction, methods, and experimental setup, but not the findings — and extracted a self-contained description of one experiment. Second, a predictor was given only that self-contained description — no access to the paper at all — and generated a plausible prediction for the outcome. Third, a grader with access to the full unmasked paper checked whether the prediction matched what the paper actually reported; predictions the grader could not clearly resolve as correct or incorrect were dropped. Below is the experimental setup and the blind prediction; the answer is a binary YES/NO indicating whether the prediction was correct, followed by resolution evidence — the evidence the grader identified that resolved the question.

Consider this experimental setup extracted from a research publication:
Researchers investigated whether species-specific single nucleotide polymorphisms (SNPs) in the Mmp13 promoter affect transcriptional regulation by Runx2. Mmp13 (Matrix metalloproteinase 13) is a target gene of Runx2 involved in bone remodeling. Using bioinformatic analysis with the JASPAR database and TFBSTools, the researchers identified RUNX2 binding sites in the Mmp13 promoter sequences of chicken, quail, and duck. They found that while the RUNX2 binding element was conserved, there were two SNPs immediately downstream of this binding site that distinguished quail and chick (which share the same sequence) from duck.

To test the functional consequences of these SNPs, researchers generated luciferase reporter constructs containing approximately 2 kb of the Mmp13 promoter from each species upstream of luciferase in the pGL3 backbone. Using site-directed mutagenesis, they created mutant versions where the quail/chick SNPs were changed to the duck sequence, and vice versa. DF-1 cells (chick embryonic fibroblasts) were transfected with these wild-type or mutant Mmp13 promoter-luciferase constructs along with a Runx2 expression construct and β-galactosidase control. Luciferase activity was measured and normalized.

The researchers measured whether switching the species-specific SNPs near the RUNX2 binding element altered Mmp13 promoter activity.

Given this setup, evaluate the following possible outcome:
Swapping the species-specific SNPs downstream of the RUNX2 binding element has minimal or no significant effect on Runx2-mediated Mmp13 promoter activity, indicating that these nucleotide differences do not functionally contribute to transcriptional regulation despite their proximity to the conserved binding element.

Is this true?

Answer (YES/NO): NO